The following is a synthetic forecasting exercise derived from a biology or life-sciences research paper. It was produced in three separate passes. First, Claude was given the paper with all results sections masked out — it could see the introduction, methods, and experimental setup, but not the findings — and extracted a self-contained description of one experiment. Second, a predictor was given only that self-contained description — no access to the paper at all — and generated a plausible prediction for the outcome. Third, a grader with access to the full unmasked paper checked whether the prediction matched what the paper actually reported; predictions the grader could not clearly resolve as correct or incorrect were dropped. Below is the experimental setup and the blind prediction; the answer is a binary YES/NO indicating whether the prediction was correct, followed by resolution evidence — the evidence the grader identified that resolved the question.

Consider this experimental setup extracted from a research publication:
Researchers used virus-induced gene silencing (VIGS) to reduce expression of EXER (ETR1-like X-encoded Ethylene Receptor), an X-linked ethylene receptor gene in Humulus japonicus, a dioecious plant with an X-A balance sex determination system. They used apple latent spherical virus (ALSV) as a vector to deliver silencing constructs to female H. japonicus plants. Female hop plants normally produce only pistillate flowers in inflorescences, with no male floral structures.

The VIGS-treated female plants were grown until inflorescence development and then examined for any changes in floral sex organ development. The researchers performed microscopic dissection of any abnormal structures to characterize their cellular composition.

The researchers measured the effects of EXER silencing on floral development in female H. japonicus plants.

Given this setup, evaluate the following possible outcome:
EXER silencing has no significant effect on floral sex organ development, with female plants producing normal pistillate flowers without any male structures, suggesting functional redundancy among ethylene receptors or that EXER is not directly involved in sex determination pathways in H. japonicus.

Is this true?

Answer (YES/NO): NO